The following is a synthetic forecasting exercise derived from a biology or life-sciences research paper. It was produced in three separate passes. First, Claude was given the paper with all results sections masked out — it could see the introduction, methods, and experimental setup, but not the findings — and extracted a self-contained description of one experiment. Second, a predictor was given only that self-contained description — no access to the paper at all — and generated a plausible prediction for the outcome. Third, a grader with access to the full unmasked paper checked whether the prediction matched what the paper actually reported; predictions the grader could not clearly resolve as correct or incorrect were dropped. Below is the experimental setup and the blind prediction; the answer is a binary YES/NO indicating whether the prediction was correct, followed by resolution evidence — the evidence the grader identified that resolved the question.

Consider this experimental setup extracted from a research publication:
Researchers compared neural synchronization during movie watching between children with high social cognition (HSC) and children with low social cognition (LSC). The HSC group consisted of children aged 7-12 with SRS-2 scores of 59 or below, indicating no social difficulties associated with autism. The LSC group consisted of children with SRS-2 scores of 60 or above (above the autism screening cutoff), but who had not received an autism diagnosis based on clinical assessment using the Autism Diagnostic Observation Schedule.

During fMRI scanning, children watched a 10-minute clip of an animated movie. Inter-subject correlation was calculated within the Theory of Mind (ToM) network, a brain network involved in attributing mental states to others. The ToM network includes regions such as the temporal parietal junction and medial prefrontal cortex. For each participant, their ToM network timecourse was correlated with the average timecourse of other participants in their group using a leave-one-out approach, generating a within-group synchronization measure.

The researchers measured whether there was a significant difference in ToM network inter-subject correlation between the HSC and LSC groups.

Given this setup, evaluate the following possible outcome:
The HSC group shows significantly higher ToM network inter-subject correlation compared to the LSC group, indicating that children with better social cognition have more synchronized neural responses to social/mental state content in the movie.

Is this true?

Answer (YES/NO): NO